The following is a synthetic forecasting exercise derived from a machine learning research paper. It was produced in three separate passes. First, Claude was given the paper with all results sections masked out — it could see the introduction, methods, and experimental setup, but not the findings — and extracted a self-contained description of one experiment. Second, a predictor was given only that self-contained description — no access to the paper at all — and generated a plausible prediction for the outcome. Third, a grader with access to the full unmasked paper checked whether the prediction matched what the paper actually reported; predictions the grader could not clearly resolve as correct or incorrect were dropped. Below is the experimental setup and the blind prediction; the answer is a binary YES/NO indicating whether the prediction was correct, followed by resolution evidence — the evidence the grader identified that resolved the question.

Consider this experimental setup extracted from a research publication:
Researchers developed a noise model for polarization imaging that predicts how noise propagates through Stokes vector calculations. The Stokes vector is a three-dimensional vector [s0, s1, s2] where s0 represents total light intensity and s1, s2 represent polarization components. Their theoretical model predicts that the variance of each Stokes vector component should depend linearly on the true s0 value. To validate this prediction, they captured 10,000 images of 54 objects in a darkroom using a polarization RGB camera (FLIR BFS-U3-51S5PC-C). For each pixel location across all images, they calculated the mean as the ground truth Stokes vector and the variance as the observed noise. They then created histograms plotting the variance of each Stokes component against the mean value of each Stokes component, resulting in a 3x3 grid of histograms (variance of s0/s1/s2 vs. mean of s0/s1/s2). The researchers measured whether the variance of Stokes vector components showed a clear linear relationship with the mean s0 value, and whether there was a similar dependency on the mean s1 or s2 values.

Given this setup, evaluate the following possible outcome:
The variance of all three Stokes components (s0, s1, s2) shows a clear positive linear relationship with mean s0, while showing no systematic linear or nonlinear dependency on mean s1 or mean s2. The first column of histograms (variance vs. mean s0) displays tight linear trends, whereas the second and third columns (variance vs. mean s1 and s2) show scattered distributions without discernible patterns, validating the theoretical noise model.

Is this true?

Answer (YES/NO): YES